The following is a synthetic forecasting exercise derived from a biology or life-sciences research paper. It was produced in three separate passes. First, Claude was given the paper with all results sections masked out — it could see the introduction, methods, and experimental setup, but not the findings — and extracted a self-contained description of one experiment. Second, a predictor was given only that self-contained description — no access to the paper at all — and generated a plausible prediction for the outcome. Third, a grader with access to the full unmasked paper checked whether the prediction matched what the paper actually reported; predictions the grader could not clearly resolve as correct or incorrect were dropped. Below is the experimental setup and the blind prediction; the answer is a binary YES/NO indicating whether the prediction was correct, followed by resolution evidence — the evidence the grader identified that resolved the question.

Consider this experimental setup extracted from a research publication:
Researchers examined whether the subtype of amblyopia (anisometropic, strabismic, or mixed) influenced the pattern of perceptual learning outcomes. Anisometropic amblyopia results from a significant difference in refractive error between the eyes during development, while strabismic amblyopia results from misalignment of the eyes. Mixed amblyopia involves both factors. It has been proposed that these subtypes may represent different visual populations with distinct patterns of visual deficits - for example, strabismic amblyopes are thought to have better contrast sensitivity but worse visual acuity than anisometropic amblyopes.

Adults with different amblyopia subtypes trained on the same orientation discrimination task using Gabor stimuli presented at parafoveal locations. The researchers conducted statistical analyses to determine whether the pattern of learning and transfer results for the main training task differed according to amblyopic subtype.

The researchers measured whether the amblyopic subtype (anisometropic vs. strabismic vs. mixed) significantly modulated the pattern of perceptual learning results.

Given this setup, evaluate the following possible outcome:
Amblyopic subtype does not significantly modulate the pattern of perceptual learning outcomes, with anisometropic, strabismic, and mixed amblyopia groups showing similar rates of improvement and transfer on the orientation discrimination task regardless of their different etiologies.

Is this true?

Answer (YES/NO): YES